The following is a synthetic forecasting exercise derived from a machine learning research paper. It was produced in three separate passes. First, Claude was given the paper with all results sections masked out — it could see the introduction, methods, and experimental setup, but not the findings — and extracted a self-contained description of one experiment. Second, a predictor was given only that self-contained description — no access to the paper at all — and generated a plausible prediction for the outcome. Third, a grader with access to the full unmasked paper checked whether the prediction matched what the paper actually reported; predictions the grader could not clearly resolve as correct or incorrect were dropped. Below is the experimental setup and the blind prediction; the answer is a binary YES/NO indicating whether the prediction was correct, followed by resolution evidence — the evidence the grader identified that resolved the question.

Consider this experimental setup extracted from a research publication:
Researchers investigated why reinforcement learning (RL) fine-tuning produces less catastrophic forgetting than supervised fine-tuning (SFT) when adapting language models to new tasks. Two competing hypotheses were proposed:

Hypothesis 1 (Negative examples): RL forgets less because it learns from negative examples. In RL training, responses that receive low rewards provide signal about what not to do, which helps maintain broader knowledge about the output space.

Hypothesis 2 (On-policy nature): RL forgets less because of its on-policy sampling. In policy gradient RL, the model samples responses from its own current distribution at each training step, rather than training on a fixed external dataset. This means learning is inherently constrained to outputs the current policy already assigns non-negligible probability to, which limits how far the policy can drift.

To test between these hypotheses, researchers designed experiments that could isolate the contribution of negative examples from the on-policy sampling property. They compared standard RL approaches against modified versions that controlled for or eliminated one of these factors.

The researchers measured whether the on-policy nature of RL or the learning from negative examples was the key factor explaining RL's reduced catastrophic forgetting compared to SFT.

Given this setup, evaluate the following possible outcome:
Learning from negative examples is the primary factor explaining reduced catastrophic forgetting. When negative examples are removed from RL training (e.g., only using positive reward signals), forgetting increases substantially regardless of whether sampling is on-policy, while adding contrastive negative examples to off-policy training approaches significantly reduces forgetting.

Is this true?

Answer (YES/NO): NO